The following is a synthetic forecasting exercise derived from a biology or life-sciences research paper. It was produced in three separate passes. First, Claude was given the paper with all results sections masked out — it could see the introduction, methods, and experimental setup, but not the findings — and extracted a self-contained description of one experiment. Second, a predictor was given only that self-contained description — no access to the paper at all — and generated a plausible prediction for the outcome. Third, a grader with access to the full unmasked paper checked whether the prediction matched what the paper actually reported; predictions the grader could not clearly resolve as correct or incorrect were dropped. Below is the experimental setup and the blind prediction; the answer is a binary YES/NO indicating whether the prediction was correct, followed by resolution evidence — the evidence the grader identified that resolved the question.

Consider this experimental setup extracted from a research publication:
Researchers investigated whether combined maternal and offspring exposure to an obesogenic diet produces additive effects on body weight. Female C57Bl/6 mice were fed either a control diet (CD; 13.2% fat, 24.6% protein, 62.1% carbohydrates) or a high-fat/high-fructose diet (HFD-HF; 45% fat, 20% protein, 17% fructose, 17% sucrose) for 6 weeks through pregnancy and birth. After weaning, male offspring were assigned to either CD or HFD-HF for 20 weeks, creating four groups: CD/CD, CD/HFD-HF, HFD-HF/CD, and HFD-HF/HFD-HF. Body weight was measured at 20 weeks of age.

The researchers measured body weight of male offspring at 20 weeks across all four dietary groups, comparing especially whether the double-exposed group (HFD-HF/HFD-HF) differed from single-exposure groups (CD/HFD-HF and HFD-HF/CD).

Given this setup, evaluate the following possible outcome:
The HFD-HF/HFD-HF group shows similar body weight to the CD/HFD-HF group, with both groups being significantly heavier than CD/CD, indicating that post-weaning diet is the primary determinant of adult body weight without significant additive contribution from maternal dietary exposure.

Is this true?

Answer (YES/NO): YES